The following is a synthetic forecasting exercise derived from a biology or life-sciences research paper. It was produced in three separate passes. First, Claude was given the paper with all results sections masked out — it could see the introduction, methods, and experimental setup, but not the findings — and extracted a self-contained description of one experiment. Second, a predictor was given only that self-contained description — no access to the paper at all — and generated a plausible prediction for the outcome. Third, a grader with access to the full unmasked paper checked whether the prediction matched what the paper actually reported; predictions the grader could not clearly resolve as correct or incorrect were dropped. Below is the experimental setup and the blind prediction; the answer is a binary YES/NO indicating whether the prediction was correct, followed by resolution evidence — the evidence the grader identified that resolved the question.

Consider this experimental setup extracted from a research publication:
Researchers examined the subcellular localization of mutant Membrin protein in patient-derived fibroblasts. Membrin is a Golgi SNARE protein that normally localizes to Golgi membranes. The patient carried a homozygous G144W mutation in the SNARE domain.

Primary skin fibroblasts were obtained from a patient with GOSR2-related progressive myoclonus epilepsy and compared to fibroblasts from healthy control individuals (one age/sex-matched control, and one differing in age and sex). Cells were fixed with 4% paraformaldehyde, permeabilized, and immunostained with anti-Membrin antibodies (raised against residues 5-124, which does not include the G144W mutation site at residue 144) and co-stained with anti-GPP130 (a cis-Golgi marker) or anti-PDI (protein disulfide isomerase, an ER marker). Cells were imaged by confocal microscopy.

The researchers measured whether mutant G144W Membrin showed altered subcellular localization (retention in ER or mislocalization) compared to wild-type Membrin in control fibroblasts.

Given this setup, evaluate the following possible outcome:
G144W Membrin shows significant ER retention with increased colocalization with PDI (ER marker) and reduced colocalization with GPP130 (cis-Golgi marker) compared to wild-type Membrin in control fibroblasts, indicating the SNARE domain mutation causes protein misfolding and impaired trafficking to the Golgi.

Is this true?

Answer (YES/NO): NO